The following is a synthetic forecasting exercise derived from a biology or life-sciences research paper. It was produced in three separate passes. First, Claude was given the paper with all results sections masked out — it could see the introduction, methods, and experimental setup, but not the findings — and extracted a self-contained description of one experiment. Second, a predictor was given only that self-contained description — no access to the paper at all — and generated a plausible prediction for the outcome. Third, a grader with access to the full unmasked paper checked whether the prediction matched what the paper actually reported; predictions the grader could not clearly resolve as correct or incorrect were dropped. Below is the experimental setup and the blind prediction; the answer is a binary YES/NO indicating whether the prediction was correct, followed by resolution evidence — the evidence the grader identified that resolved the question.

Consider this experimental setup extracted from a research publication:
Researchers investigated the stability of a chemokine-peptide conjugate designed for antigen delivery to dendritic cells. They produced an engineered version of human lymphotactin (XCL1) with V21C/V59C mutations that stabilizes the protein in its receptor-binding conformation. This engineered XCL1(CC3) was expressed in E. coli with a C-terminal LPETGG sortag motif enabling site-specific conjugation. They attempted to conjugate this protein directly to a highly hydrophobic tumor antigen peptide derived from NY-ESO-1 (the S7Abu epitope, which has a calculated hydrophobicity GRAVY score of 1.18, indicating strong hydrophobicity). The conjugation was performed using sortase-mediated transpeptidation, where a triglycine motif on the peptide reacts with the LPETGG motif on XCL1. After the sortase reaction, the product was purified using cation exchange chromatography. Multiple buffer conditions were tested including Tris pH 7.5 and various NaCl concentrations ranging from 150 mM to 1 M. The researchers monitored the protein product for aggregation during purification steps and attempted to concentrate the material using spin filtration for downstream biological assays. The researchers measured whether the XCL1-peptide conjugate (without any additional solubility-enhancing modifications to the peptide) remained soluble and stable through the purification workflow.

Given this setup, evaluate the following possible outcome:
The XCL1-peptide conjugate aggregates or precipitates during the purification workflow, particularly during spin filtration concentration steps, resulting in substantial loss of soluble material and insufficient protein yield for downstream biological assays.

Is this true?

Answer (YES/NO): NO